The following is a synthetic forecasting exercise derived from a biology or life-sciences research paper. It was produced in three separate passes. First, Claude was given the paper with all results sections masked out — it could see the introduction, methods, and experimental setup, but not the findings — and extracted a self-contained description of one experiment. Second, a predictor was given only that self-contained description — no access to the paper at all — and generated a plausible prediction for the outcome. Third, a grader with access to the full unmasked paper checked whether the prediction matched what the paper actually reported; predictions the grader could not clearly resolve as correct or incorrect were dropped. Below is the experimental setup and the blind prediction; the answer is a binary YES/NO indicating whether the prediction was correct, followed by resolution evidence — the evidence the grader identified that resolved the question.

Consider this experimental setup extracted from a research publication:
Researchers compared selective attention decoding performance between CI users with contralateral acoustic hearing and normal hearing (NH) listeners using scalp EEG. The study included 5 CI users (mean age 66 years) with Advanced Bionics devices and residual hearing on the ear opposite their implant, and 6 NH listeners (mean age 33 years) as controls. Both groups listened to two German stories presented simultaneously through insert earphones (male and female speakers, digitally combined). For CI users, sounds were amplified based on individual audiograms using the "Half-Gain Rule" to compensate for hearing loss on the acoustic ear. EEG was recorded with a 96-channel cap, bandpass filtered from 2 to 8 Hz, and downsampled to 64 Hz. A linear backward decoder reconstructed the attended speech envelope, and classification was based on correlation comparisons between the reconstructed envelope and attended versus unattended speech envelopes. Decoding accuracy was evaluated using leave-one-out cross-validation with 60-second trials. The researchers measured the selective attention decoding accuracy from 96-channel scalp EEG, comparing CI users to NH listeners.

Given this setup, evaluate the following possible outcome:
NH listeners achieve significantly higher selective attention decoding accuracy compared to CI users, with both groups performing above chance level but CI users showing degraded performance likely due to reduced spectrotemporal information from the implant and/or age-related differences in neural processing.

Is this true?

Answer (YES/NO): NO